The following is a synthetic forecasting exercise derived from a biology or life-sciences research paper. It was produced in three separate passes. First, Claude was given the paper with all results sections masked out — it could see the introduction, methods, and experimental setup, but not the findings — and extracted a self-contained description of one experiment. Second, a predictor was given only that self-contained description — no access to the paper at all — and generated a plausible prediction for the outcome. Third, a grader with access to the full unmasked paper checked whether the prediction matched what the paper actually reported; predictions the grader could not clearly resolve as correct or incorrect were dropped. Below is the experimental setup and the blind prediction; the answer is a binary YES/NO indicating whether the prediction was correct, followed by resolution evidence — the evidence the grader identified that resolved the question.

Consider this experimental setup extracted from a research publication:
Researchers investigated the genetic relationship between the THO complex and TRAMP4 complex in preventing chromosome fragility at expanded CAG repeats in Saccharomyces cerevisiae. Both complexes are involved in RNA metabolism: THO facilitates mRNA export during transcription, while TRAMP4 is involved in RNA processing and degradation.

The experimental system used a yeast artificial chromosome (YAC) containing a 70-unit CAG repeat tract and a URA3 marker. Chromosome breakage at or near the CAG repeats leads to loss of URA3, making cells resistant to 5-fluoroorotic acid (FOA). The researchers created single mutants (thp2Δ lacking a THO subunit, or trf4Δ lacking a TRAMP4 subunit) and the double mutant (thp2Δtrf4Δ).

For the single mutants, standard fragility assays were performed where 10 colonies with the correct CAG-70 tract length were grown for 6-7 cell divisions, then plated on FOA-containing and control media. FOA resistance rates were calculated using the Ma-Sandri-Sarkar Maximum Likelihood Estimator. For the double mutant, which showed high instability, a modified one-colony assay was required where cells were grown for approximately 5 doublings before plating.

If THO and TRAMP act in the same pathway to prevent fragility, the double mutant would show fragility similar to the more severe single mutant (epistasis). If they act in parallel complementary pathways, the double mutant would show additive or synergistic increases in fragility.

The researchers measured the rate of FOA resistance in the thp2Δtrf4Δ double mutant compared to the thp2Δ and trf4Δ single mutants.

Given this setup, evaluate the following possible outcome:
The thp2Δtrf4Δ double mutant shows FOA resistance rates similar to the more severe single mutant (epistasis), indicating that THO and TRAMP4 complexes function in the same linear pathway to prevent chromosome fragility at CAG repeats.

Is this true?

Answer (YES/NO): NO